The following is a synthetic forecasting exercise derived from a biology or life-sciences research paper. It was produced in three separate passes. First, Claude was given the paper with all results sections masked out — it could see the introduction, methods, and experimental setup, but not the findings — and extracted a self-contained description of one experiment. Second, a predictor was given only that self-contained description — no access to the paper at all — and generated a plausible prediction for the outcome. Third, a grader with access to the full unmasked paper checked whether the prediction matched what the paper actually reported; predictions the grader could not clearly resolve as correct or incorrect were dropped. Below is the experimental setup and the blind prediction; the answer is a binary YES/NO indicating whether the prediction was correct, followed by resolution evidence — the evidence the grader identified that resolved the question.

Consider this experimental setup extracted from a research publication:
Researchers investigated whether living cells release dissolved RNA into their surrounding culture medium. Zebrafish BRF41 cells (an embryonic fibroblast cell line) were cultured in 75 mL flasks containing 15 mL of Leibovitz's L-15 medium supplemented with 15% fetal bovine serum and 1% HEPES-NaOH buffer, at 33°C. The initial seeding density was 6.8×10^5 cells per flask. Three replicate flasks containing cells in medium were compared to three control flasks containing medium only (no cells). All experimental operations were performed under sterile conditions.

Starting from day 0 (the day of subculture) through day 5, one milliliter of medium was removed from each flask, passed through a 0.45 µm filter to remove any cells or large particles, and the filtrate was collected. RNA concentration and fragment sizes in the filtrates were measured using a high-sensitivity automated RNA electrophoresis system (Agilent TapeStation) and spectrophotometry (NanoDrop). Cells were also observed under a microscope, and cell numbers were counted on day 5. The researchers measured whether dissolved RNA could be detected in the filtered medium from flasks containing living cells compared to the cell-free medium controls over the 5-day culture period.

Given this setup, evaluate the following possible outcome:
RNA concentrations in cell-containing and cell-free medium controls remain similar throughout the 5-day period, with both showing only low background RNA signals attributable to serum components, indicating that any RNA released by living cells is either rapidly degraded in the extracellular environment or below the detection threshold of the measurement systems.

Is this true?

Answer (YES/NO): NO